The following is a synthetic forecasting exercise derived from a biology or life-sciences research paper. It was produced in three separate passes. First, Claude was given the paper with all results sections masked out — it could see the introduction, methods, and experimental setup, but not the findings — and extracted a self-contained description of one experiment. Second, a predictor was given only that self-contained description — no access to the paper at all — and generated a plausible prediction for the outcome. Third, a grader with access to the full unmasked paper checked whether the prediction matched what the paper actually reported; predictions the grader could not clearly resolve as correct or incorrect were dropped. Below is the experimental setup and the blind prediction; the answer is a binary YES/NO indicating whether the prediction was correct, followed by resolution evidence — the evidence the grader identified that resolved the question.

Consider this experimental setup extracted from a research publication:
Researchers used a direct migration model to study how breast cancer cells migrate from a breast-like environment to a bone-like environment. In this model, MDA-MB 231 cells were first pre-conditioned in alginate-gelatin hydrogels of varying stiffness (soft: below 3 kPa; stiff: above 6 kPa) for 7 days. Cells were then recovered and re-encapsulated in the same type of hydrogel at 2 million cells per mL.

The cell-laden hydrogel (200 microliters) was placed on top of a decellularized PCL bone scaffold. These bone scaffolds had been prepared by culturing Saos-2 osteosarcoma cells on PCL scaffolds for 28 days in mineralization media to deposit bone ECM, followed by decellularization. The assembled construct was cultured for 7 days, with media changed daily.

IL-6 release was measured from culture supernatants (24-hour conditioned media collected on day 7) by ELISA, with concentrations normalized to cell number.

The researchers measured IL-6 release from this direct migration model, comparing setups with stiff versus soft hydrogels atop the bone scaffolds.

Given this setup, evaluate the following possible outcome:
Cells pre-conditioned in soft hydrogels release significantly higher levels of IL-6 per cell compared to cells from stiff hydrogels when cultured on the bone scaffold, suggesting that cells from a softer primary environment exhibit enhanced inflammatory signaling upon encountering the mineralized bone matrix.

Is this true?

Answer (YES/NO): NO